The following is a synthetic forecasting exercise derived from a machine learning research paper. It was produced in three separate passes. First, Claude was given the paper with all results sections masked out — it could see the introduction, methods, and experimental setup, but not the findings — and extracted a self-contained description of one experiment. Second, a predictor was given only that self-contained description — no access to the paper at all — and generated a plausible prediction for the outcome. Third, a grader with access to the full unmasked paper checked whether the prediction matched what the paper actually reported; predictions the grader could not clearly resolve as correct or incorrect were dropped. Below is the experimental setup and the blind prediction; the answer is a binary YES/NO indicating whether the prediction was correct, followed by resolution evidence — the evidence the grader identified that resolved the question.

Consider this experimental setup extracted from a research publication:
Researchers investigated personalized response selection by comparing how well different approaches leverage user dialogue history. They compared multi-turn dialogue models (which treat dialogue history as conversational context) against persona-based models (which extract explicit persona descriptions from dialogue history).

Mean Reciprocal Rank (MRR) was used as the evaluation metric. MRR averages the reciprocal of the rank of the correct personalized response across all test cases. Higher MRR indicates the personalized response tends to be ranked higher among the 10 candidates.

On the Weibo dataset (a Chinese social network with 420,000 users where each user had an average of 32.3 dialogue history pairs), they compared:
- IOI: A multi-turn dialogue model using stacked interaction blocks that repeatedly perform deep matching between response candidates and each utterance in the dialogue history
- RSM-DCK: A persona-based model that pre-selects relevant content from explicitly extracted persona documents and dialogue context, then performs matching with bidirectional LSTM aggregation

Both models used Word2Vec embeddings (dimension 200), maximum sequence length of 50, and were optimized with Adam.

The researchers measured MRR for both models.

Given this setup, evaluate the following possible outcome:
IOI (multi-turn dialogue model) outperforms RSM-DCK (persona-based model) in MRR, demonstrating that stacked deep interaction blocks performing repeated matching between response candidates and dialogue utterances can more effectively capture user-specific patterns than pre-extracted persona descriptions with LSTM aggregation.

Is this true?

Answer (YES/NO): YES